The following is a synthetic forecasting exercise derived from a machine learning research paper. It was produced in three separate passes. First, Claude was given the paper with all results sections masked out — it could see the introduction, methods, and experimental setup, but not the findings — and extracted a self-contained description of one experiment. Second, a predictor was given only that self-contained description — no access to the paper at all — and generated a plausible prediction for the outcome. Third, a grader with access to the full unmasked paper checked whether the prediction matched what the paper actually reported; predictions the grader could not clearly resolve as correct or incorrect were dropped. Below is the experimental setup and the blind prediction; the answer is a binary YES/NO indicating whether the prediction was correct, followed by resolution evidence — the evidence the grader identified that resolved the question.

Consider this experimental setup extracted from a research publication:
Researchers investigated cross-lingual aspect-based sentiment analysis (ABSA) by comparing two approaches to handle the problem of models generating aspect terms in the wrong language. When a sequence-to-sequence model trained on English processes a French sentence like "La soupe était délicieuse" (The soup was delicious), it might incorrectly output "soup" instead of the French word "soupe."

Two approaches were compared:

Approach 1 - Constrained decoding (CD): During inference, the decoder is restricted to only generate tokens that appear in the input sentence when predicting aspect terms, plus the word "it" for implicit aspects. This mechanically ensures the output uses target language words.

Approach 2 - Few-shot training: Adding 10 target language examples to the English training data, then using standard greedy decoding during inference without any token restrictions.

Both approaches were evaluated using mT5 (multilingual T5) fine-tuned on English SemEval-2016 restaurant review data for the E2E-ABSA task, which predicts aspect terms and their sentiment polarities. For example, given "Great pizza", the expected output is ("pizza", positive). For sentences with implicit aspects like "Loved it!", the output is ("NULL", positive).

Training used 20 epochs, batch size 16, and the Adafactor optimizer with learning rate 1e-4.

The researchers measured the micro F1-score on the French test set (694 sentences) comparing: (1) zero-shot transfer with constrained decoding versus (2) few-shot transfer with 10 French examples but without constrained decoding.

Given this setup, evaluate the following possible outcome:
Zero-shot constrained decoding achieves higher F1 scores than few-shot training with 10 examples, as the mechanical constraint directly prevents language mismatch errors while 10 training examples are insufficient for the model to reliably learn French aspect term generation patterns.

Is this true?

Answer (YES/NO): YES